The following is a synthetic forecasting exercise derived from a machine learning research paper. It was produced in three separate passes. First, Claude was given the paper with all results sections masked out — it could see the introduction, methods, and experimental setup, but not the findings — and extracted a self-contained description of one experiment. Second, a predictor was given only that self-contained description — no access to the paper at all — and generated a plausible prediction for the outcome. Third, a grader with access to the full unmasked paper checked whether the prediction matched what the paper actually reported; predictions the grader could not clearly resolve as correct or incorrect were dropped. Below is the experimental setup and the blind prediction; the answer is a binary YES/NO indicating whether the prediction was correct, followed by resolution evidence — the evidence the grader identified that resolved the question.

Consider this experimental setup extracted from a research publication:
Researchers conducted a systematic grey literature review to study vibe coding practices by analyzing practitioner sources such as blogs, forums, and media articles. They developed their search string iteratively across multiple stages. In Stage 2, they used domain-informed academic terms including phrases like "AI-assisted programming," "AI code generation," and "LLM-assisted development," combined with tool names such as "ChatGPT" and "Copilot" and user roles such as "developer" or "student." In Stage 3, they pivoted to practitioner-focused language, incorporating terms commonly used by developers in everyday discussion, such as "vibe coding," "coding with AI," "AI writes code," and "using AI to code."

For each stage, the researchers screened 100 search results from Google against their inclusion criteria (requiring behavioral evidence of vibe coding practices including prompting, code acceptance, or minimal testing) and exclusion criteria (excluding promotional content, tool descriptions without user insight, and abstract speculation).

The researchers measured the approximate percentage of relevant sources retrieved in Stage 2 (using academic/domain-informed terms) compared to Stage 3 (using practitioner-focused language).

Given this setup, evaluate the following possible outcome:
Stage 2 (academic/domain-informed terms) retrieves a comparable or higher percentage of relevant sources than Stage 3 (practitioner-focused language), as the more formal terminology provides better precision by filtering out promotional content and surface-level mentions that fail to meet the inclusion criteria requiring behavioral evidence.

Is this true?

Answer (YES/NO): NO